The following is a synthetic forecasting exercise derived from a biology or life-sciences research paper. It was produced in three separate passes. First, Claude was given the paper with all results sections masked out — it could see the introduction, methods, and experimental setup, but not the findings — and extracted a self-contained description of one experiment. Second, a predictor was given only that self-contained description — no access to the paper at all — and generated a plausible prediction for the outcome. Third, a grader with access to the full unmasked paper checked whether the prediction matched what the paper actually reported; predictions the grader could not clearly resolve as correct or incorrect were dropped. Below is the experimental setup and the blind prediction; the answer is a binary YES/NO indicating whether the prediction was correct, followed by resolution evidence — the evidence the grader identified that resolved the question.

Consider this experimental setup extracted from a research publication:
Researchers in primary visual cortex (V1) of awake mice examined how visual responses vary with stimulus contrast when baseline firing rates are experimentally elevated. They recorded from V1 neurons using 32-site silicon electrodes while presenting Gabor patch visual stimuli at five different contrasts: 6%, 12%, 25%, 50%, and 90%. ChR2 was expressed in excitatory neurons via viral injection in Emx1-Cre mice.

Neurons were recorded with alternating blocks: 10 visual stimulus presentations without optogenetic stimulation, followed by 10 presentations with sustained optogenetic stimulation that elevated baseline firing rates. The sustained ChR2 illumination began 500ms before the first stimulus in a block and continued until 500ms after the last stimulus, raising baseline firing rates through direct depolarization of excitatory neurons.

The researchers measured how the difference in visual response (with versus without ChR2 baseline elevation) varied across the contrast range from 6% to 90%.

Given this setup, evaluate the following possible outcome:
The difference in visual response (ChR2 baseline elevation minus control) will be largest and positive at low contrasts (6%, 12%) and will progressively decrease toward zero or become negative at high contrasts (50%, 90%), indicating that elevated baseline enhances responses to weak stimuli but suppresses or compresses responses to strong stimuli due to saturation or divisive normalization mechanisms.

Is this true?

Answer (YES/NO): NO